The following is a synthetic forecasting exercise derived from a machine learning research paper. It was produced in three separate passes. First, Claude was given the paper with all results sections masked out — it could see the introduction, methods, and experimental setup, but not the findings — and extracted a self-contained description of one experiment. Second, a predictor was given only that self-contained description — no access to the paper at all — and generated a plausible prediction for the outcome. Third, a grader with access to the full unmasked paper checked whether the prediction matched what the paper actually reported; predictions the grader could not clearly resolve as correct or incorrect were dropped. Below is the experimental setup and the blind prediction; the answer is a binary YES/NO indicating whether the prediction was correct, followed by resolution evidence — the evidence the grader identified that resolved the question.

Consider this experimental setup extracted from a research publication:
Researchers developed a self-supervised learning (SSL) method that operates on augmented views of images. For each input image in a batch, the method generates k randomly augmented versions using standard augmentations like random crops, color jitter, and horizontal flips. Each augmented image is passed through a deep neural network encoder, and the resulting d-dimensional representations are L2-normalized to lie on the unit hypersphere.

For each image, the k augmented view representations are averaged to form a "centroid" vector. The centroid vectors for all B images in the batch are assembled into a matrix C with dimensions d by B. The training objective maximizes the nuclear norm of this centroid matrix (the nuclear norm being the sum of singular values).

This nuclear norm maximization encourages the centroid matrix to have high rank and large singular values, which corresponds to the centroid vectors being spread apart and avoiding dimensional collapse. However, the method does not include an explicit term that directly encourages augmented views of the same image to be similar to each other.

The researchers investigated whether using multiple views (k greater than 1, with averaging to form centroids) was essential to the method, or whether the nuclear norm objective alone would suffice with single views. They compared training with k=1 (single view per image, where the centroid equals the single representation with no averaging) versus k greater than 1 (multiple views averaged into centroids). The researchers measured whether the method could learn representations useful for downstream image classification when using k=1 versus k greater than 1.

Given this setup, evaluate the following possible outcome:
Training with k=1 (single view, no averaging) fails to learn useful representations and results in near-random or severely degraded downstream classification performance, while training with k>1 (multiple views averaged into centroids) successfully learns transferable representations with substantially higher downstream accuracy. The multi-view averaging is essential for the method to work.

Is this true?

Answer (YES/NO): YES